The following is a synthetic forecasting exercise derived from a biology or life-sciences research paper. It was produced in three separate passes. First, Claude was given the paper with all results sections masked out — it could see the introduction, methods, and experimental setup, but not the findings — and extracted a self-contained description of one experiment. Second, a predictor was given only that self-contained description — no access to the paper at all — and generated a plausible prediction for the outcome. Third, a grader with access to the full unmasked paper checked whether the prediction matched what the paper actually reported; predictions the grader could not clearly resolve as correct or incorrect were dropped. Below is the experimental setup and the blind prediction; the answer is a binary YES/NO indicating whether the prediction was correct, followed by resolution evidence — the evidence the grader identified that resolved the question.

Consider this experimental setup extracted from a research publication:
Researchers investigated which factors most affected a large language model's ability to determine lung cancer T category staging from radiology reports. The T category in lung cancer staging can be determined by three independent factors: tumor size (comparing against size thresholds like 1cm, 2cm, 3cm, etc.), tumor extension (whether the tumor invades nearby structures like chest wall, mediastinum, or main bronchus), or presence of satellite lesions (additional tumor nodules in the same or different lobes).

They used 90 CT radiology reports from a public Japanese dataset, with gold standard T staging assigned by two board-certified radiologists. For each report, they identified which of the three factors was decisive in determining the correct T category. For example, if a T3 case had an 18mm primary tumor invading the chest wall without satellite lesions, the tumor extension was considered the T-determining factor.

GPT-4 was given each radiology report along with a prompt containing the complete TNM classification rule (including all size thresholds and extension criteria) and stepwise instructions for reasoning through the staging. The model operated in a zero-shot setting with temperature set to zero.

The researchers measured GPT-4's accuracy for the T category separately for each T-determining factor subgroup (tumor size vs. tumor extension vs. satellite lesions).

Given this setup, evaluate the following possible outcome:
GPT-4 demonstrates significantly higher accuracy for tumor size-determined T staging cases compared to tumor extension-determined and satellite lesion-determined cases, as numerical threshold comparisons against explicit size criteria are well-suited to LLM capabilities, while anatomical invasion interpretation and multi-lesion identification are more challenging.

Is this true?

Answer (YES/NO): NO